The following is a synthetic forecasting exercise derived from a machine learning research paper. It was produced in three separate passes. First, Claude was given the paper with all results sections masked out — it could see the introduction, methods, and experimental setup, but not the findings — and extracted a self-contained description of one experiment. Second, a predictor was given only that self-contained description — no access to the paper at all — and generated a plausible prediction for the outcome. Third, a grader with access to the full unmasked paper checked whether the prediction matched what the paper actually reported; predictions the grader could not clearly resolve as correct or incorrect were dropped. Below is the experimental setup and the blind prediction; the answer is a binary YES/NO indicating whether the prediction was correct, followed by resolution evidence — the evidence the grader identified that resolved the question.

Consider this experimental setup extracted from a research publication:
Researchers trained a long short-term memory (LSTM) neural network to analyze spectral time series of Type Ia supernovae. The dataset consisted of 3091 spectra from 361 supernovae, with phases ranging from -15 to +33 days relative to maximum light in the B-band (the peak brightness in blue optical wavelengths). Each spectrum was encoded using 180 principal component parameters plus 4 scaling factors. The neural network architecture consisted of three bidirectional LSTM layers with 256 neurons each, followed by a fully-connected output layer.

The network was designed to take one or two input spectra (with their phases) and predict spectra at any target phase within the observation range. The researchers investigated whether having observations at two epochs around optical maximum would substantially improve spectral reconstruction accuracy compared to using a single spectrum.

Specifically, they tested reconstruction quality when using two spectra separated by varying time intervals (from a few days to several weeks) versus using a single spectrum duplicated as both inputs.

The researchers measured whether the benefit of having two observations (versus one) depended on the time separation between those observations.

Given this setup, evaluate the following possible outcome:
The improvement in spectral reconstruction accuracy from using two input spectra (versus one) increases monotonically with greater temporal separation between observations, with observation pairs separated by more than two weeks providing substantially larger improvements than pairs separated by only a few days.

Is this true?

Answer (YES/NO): NO